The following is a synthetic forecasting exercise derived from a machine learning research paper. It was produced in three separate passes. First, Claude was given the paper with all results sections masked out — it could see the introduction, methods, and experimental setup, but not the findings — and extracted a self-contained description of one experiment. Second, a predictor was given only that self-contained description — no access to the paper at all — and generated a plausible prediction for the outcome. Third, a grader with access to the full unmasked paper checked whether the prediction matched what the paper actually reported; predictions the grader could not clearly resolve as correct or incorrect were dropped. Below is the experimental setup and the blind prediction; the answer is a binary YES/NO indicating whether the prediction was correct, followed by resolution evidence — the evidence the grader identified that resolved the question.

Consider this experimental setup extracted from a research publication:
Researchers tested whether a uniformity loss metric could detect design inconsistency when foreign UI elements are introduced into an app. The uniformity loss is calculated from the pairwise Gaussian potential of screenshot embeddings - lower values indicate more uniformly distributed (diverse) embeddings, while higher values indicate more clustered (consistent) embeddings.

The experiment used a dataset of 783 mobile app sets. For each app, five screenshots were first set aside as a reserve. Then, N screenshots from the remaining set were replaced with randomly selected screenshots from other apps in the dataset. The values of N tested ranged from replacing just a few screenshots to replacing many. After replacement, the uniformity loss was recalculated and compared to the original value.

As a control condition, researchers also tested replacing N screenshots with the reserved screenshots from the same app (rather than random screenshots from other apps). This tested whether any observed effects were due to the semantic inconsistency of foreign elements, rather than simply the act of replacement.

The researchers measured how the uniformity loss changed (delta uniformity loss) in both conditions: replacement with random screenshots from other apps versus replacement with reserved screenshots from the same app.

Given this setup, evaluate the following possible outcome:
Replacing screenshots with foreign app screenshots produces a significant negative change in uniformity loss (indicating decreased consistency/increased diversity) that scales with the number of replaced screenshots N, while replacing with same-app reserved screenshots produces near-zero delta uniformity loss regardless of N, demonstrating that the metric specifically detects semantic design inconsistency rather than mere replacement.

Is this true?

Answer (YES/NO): YES